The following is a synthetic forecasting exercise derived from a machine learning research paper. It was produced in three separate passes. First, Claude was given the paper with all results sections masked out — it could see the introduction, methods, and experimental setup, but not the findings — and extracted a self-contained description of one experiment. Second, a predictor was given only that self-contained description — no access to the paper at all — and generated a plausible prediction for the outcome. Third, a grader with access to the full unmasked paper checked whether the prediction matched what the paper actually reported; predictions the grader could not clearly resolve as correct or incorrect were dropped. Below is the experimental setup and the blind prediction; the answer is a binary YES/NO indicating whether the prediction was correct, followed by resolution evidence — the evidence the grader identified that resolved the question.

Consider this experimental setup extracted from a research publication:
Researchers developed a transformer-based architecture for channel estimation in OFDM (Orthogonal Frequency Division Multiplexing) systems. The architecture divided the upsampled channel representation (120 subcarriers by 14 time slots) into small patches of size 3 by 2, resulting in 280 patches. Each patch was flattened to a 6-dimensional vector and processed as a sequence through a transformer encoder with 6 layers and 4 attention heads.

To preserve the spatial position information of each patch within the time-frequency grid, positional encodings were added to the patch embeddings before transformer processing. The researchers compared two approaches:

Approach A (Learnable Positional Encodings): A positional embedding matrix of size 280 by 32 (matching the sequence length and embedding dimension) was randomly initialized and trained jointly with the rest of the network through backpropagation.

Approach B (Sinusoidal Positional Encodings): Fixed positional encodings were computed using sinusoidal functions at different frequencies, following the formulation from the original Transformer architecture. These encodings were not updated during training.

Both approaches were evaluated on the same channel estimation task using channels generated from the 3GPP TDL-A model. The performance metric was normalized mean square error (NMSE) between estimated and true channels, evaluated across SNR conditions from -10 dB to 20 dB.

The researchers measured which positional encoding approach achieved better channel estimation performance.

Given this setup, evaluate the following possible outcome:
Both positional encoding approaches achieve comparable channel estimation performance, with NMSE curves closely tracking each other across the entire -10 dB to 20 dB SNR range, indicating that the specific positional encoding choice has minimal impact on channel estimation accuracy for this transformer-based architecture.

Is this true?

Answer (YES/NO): NO